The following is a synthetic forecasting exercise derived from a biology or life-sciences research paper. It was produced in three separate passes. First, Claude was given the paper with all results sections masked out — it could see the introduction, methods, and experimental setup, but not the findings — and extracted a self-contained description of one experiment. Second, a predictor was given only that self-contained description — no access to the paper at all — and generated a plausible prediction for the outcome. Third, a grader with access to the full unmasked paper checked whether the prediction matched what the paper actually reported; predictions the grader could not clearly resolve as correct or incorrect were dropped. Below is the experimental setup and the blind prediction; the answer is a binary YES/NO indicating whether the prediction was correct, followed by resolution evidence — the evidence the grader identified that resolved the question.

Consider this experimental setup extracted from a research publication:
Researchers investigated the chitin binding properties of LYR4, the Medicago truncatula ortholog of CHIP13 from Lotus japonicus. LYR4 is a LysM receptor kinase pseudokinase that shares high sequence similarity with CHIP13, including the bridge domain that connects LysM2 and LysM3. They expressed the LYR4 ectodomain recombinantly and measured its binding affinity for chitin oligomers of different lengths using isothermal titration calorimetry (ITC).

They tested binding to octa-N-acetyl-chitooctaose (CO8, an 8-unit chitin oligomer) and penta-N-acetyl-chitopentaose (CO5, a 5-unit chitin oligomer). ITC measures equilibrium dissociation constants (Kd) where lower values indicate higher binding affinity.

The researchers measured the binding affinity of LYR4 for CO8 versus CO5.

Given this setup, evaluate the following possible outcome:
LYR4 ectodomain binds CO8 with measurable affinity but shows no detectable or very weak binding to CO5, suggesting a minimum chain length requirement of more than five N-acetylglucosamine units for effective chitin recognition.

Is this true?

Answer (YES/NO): NO